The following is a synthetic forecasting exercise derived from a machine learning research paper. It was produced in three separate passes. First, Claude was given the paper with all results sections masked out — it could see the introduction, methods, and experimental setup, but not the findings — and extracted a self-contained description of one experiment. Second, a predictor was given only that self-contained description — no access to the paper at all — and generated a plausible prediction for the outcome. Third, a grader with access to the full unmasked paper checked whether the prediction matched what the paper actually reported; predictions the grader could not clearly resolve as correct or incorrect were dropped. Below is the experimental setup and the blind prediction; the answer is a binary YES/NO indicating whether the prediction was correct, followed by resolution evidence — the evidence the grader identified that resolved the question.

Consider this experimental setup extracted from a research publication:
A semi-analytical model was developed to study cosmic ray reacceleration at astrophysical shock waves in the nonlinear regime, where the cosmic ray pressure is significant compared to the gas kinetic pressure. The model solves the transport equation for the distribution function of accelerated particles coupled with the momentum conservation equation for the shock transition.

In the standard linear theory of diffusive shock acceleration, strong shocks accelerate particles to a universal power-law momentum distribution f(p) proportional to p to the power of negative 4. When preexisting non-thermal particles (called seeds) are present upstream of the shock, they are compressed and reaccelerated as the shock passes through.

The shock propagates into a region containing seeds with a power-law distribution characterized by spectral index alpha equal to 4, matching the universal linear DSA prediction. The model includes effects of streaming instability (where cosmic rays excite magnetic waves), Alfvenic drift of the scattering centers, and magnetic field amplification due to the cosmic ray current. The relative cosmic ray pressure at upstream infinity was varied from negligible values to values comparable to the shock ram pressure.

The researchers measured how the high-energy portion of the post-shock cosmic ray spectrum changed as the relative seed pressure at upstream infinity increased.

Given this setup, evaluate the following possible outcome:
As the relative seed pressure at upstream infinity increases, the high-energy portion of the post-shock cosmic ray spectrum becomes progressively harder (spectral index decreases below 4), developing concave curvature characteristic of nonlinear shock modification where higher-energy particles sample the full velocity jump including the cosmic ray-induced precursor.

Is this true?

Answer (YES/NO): YES